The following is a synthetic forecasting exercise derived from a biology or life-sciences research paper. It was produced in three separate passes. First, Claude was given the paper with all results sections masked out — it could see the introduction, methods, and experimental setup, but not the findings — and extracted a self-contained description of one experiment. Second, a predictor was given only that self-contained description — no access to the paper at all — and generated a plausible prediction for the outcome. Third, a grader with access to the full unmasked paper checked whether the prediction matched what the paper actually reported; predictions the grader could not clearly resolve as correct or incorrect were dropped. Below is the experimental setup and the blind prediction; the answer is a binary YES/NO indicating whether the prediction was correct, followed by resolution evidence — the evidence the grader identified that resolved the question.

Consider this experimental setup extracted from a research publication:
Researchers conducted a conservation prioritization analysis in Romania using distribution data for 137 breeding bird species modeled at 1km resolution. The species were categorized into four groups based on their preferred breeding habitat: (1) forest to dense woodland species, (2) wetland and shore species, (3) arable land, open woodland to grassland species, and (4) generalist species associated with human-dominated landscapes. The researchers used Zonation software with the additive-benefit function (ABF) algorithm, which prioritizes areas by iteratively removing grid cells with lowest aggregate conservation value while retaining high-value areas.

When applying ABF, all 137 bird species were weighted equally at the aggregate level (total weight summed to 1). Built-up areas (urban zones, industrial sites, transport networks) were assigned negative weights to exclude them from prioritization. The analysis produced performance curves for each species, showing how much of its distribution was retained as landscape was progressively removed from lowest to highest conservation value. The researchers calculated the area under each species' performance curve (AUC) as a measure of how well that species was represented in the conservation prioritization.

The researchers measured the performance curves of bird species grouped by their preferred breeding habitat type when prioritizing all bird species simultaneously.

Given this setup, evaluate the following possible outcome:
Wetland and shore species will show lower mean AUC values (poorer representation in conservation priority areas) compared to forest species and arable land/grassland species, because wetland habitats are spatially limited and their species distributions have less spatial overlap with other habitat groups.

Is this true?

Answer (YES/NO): NO